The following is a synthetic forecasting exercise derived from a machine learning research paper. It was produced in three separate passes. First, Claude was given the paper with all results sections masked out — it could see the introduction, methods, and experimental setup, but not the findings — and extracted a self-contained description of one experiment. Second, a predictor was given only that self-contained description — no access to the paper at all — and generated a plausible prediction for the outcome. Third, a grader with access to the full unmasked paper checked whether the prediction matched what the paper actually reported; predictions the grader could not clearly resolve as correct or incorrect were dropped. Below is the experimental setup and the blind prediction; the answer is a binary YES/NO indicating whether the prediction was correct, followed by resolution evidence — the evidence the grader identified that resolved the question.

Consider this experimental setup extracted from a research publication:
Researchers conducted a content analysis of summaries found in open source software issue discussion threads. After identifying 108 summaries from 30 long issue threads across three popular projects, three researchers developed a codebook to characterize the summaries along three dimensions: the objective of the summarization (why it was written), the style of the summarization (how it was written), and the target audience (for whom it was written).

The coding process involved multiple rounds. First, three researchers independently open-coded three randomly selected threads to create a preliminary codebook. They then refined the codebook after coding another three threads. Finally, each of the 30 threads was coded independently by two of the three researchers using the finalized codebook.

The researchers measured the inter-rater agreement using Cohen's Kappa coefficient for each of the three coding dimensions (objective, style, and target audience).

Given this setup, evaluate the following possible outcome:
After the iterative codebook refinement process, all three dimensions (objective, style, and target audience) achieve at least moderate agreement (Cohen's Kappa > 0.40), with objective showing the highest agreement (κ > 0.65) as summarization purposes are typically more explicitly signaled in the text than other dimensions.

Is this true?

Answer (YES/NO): NO